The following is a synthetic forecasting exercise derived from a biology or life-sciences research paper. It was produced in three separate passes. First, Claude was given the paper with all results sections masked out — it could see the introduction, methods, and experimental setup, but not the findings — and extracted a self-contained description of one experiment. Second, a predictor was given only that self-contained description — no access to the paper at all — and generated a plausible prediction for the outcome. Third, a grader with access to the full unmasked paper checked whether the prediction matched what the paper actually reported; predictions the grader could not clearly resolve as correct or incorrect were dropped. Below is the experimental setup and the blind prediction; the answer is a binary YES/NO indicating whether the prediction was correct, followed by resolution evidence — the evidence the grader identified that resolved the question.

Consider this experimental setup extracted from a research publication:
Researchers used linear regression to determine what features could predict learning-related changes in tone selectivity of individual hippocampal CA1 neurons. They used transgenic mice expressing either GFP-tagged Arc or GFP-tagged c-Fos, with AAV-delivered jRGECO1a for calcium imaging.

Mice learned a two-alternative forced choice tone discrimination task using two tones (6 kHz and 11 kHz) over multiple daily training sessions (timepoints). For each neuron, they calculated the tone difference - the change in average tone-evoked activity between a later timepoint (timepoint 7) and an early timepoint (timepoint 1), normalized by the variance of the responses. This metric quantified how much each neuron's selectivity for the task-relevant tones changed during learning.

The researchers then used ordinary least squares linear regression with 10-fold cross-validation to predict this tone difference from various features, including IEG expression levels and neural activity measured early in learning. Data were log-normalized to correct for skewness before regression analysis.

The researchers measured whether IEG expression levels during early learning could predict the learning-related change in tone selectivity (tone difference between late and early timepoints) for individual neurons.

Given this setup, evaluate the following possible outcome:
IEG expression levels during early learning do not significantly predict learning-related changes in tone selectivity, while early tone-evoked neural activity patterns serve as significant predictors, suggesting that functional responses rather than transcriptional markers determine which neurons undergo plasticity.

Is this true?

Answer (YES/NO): NO